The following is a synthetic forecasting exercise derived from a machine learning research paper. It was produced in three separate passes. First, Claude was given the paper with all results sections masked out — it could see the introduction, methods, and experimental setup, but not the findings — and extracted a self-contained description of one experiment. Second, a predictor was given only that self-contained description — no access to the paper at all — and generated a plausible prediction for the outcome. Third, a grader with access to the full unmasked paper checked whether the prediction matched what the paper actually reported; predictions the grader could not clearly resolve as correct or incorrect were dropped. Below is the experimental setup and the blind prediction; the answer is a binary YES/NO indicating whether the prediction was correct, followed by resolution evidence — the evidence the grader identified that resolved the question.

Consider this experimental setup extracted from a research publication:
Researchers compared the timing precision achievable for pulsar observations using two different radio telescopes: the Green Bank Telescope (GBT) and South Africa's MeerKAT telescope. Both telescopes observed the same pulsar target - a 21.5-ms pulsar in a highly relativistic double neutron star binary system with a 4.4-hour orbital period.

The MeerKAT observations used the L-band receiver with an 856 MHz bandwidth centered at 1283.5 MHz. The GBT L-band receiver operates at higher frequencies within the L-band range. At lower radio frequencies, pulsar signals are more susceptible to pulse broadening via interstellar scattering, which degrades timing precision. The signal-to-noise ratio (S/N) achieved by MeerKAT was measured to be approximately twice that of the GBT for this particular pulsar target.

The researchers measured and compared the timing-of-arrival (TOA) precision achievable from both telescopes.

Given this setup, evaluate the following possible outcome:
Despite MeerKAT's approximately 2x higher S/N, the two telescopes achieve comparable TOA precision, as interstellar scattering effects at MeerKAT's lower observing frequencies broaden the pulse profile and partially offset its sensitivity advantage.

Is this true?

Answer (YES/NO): YES